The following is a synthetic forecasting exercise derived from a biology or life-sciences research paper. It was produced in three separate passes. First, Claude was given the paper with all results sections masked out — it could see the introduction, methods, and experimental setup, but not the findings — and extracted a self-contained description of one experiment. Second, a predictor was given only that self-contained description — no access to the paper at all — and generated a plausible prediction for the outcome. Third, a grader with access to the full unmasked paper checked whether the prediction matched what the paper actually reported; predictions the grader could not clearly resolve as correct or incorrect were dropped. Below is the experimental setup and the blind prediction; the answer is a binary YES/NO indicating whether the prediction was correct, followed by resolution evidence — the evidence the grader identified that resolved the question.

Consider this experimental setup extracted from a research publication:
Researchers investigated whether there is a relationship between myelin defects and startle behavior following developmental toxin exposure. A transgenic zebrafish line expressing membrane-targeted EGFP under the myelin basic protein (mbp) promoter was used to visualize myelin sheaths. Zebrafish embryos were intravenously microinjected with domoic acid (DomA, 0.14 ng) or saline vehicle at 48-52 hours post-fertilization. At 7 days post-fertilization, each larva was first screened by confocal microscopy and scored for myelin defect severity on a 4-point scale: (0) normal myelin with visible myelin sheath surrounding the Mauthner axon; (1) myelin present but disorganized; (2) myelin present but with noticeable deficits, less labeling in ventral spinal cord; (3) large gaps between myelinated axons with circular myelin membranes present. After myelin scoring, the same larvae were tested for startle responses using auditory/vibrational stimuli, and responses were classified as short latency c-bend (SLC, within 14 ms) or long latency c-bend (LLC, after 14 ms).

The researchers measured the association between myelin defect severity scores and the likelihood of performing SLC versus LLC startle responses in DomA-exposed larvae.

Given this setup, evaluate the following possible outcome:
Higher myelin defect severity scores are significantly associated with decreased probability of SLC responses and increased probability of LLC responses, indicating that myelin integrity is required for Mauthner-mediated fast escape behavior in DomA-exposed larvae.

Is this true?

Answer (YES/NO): YES